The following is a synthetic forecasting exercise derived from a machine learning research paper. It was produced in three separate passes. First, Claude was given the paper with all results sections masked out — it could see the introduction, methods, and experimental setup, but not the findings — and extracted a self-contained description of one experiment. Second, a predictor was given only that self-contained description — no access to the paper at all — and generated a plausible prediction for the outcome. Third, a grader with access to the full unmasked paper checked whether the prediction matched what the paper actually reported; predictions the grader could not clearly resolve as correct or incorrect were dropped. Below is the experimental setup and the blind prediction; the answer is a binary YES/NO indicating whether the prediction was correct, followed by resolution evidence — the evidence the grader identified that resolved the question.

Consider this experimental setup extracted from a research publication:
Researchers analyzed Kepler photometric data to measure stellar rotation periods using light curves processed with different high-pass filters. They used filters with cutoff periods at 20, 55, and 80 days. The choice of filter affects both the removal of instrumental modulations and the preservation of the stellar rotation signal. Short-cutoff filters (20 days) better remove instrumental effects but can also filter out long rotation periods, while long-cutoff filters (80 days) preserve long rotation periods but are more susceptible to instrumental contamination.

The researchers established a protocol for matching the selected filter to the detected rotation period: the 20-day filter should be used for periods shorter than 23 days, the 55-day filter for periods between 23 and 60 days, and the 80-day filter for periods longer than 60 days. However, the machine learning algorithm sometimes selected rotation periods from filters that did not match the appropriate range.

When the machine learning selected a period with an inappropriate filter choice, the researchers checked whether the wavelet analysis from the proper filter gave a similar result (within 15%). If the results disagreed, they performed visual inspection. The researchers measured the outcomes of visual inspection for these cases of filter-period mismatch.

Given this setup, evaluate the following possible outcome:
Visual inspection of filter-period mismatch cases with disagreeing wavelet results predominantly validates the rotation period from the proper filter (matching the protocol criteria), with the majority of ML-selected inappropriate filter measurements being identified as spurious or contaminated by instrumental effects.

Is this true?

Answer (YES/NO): NO